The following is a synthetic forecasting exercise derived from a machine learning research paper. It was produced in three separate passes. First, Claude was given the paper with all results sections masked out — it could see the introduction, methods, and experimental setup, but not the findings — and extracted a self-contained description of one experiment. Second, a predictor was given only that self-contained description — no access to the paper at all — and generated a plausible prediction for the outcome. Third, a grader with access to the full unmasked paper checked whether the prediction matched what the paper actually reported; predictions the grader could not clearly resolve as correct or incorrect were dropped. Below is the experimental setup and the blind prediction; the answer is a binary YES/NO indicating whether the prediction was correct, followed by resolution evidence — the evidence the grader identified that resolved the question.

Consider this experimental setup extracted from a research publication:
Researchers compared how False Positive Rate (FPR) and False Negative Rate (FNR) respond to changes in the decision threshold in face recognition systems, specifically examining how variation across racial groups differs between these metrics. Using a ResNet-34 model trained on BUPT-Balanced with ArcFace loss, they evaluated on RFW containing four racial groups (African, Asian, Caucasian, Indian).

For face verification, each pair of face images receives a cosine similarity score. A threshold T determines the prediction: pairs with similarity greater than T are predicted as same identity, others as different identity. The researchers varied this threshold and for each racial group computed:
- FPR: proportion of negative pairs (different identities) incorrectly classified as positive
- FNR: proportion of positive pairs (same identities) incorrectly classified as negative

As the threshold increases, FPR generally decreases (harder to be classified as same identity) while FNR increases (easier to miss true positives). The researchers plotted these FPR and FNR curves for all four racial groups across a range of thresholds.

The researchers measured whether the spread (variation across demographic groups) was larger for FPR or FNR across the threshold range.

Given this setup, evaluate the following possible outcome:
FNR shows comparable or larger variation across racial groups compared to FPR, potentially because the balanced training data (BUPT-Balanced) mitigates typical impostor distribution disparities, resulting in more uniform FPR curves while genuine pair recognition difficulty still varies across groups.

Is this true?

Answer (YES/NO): NO